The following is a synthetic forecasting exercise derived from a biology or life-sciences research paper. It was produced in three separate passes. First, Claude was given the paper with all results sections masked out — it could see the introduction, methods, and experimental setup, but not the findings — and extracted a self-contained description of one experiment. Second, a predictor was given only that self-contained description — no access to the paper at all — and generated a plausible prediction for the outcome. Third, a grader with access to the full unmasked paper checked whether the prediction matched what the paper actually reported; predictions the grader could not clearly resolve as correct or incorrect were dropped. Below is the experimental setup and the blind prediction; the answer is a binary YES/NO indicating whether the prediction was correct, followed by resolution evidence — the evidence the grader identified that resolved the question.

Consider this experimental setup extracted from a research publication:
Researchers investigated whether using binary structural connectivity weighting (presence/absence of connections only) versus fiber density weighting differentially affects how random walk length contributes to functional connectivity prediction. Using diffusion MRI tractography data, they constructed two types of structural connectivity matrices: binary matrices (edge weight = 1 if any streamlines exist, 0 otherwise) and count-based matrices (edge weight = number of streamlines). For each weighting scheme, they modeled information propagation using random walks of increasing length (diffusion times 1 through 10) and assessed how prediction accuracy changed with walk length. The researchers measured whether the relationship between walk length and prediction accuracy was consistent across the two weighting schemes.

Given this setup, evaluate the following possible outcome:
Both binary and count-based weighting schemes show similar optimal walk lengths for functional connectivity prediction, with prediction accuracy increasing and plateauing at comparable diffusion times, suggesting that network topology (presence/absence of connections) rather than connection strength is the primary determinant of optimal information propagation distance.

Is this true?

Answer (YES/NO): NO